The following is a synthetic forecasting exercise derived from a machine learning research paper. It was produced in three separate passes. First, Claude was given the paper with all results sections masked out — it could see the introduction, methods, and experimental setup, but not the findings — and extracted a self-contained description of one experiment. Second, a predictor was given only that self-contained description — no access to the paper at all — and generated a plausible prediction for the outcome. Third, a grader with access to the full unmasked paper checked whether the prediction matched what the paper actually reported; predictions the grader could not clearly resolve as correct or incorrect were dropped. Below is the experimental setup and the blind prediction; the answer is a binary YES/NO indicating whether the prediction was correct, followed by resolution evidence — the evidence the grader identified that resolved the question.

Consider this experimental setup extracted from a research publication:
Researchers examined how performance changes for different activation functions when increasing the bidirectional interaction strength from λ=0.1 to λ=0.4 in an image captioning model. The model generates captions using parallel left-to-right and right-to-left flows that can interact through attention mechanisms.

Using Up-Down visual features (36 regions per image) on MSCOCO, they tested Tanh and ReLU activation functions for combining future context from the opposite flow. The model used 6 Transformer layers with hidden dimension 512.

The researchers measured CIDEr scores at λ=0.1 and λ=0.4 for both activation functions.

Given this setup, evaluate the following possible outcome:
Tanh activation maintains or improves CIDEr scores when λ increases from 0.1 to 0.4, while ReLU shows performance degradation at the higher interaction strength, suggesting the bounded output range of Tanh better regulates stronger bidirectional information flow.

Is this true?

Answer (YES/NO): YES